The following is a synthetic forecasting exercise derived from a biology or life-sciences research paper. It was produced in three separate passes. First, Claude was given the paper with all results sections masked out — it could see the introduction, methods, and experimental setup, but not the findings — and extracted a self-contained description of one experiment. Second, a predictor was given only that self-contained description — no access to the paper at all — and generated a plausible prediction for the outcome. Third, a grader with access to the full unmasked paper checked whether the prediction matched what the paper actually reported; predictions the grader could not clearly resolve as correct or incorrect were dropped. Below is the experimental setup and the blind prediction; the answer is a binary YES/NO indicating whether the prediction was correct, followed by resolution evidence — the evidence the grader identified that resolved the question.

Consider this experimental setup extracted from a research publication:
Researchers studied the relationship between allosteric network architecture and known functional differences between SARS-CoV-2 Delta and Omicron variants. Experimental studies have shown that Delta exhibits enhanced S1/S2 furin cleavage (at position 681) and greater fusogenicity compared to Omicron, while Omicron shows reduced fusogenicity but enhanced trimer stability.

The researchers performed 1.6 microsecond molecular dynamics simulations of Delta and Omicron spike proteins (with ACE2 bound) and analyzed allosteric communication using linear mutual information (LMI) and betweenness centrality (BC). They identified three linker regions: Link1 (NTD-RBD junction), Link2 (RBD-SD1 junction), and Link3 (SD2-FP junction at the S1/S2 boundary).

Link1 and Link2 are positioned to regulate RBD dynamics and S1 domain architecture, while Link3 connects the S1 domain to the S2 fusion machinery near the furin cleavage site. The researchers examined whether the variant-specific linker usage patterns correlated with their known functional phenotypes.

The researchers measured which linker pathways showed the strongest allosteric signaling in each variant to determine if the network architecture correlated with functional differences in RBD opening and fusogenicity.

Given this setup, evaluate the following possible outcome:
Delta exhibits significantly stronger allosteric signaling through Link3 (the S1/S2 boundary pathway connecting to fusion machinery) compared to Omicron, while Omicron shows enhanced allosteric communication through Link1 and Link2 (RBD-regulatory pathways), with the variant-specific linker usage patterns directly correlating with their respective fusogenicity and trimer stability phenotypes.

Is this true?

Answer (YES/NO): NO